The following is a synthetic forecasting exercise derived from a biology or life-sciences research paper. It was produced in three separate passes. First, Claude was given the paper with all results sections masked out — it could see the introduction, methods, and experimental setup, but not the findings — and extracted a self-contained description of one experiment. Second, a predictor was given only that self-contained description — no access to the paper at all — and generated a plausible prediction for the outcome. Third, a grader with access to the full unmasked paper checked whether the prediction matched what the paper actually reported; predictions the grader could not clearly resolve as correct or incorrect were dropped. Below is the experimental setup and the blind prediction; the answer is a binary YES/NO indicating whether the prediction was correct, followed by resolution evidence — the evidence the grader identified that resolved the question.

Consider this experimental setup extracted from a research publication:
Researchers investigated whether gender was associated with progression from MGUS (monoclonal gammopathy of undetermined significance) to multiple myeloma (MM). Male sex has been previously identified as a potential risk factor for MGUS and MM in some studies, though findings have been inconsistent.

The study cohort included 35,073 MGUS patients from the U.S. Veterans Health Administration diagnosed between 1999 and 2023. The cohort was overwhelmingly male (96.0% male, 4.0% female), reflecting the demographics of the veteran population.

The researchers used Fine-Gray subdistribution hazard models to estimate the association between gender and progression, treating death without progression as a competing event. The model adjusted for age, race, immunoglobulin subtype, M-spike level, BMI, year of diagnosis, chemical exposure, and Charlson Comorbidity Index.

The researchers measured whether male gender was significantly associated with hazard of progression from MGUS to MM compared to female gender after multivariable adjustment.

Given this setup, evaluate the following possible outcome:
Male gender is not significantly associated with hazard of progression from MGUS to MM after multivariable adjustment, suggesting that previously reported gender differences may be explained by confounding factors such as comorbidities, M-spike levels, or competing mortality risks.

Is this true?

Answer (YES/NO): YES